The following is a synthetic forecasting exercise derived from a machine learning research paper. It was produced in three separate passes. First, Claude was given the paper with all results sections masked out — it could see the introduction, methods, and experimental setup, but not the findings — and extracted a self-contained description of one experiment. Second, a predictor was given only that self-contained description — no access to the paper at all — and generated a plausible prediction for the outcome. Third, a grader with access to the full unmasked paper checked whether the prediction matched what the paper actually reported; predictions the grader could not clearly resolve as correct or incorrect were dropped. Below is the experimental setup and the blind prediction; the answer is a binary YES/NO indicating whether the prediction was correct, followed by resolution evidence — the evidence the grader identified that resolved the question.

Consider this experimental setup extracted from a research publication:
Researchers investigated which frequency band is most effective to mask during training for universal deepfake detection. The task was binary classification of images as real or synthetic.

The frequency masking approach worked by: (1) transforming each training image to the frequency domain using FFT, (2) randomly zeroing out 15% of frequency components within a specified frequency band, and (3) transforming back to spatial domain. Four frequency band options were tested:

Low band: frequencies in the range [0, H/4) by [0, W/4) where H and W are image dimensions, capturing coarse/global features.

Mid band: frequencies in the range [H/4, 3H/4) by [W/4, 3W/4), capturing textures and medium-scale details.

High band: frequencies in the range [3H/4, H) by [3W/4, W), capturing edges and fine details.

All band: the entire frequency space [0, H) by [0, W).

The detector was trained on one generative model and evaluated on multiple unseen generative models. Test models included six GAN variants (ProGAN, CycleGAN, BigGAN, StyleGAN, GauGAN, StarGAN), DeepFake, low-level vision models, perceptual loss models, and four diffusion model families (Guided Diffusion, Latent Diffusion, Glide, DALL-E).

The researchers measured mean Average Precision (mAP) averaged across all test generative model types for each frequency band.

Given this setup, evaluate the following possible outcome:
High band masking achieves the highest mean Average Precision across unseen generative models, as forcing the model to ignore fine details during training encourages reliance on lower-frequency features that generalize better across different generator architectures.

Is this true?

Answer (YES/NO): NO